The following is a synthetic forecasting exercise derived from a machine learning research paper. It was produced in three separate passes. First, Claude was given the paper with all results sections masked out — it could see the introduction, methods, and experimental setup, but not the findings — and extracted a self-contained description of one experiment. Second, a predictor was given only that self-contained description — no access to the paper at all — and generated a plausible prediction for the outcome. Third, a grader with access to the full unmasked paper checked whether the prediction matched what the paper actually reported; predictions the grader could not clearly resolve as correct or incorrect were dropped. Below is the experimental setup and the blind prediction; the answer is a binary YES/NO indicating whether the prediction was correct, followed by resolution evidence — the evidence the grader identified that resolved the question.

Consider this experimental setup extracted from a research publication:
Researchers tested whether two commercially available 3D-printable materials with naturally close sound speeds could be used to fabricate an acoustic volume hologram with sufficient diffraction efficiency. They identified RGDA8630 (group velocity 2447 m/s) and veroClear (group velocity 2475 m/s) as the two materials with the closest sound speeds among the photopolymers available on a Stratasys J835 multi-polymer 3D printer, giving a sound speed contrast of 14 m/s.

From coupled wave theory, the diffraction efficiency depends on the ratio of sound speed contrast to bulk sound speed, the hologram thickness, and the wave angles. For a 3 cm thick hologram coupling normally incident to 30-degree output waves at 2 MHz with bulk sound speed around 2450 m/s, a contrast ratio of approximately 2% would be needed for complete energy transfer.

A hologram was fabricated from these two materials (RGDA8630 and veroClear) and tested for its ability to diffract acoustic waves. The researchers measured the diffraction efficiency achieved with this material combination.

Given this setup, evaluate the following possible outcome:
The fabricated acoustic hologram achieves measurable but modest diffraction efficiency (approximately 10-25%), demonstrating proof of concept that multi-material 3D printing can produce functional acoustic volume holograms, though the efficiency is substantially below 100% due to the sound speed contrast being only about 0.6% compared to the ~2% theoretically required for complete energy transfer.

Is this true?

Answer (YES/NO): NO